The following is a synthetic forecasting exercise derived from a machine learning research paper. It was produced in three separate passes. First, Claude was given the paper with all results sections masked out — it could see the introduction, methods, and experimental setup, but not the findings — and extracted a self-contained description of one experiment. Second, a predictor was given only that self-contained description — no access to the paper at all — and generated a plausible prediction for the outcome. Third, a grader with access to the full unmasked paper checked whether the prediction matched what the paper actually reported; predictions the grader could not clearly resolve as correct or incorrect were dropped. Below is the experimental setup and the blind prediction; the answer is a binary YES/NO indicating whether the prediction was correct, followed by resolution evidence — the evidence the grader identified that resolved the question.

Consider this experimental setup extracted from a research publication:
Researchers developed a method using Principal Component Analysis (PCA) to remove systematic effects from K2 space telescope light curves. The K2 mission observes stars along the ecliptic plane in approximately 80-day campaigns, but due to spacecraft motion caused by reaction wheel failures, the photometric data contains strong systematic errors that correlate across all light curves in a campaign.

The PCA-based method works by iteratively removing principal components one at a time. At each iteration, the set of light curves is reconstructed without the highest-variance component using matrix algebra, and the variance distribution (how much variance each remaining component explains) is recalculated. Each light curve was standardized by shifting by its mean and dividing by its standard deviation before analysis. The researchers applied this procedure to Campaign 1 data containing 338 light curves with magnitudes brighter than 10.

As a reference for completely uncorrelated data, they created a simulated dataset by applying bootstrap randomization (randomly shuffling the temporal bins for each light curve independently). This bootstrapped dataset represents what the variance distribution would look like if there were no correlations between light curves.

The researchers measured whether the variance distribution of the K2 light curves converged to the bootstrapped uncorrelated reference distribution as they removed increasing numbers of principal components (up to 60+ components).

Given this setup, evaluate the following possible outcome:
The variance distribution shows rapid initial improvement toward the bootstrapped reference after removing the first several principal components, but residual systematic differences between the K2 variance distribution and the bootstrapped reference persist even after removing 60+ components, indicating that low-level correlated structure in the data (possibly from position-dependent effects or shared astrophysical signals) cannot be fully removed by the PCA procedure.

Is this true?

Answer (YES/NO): YES